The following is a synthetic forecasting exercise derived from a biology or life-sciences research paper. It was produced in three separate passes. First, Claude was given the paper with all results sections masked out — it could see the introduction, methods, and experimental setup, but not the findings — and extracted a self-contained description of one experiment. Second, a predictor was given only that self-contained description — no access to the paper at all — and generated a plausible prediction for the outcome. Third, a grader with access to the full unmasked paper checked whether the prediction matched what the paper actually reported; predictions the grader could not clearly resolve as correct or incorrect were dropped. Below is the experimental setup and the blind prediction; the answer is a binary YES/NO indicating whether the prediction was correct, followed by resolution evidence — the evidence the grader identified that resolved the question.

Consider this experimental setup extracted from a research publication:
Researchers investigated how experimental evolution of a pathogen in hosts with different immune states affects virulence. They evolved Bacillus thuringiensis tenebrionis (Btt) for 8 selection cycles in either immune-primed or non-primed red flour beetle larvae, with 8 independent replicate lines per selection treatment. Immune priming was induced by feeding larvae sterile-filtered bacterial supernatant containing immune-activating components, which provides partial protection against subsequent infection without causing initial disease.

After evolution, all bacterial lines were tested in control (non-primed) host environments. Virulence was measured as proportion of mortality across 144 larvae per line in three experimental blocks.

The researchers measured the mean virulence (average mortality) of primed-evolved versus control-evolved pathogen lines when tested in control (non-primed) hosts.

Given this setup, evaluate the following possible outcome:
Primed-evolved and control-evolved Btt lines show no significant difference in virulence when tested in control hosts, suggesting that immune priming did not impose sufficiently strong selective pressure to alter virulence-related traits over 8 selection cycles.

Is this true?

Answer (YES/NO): YES